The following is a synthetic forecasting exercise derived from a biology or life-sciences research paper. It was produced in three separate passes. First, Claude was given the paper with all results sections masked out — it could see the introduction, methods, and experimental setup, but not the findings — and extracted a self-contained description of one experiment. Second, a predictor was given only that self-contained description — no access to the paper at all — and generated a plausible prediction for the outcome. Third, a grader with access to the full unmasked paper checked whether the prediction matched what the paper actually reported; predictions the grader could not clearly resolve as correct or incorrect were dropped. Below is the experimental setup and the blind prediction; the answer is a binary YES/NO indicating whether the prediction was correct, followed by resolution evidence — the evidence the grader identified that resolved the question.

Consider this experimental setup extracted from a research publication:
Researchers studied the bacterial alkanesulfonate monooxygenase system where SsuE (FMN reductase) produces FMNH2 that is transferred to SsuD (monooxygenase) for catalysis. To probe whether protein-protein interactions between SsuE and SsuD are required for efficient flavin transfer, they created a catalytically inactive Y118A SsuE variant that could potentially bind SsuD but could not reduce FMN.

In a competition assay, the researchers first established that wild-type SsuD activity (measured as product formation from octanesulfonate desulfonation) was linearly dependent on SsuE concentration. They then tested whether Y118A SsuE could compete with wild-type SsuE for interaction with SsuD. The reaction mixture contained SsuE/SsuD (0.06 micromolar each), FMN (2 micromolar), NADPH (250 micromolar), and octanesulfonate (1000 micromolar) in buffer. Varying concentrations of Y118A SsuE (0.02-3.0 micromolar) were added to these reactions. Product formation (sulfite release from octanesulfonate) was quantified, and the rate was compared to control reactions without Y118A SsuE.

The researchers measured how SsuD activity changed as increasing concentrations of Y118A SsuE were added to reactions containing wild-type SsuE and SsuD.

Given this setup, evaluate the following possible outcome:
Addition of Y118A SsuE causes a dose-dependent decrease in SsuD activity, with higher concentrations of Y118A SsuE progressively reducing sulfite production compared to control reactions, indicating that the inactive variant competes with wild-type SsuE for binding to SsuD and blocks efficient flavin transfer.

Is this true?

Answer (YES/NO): YES